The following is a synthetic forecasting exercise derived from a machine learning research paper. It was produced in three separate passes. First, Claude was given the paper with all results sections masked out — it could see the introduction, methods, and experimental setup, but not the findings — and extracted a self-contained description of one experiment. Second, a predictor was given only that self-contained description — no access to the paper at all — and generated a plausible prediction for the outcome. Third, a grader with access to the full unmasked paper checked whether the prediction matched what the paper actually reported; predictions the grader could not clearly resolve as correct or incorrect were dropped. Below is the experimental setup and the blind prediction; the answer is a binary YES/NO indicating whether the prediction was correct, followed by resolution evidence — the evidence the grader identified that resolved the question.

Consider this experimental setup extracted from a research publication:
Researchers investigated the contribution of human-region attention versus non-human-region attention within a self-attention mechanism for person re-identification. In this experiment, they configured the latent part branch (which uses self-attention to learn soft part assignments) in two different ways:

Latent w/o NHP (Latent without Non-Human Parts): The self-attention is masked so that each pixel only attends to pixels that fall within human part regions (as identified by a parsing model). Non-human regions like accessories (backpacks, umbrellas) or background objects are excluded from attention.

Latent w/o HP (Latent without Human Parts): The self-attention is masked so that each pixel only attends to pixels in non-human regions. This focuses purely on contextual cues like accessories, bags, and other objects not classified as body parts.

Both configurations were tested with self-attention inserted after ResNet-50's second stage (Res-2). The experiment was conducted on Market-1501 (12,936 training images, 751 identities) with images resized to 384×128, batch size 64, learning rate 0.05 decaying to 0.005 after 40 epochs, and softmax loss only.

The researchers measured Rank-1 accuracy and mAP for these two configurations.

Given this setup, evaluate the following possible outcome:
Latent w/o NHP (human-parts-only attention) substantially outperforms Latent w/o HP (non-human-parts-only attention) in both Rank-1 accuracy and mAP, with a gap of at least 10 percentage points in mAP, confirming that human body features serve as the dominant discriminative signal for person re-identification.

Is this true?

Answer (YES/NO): NO